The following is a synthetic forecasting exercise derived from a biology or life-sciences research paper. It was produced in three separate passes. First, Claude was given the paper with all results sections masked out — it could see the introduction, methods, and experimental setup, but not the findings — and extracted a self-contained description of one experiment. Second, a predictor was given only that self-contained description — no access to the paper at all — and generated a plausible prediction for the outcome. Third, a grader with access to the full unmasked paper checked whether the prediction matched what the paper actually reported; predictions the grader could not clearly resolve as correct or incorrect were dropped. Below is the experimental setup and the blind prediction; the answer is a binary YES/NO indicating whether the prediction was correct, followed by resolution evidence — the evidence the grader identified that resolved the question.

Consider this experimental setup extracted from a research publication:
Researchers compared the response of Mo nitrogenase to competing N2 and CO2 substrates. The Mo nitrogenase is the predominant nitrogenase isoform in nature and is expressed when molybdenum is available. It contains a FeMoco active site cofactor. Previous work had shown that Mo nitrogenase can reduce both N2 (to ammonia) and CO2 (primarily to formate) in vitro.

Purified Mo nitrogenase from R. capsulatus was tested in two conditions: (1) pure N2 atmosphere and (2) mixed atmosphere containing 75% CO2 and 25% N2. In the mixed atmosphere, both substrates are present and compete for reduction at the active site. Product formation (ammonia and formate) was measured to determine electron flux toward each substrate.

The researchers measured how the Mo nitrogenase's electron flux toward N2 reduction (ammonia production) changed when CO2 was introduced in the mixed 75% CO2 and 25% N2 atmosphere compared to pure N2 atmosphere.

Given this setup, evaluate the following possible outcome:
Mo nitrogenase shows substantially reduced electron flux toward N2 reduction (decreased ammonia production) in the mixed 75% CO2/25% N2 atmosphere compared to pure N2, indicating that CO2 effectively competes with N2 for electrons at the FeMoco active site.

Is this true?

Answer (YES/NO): NO